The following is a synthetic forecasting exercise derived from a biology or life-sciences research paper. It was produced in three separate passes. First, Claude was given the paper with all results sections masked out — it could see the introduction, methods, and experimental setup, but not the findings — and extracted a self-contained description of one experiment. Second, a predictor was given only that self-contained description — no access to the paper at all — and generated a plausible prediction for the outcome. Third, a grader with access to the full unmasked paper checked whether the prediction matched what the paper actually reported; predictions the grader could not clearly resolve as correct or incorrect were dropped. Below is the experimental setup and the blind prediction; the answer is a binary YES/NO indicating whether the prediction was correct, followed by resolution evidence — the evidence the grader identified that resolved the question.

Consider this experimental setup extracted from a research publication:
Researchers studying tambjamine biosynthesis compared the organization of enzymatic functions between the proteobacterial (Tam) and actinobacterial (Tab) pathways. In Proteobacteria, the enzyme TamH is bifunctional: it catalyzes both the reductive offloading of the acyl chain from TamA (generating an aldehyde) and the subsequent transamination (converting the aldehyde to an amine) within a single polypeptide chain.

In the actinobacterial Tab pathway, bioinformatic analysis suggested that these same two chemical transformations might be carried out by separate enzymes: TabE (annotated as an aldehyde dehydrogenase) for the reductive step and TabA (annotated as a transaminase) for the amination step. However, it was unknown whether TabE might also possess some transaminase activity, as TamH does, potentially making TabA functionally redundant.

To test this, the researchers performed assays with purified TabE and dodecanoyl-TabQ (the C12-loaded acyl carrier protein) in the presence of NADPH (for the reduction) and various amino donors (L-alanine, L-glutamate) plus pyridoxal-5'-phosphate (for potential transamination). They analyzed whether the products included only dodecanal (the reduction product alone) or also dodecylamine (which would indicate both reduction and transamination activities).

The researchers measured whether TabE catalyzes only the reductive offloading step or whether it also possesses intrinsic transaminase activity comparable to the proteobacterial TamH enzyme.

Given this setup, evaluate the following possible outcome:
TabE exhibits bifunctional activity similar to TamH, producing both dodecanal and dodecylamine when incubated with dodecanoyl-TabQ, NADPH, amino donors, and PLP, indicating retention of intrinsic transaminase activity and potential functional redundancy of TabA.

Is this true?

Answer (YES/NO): NO